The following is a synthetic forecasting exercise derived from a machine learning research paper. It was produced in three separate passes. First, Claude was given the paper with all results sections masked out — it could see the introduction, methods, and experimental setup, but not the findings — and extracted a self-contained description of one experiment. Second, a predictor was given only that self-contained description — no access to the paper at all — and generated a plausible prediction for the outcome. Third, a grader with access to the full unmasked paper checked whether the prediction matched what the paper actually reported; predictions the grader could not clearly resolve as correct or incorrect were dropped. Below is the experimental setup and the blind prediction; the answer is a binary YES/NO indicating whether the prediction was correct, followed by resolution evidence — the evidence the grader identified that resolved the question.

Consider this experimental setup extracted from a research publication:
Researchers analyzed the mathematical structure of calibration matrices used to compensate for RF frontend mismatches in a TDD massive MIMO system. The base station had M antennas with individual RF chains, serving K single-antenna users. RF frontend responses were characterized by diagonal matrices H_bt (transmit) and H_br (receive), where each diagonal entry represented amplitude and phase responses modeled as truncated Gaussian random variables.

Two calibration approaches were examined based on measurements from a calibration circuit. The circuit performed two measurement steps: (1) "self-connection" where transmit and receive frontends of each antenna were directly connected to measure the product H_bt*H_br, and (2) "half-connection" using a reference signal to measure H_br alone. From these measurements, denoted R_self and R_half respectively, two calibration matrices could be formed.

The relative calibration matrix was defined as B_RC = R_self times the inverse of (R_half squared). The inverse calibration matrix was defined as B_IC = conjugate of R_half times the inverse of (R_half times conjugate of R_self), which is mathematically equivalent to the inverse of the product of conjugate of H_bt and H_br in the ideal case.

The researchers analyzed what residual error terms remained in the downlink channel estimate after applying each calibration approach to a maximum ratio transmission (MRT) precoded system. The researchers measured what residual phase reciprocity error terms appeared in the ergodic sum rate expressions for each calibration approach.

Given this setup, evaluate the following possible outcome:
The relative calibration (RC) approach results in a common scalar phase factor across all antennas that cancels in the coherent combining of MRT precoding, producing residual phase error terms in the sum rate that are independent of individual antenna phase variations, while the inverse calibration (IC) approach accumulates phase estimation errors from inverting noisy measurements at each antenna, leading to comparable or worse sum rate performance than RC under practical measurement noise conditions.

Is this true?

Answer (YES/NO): NO